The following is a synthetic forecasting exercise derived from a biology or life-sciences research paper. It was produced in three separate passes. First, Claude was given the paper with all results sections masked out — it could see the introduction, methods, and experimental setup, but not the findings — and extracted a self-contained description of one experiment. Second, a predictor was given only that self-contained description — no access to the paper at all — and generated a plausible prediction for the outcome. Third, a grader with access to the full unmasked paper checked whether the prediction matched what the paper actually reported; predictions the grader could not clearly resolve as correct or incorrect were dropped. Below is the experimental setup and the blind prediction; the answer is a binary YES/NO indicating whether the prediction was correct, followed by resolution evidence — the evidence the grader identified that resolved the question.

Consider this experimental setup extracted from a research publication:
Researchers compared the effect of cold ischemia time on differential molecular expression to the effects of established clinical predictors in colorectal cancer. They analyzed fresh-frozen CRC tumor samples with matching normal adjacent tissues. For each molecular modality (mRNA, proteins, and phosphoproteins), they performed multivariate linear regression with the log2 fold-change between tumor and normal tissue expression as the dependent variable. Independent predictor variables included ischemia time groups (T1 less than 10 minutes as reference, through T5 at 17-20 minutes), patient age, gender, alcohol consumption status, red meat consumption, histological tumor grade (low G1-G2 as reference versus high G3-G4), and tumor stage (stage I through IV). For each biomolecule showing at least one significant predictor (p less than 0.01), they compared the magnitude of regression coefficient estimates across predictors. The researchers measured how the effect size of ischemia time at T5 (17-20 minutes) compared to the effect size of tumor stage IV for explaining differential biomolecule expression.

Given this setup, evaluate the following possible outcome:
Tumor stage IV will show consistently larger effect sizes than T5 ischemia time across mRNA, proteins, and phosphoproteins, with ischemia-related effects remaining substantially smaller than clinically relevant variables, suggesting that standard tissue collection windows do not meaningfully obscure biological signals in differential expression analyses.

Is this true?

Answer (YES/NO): NO